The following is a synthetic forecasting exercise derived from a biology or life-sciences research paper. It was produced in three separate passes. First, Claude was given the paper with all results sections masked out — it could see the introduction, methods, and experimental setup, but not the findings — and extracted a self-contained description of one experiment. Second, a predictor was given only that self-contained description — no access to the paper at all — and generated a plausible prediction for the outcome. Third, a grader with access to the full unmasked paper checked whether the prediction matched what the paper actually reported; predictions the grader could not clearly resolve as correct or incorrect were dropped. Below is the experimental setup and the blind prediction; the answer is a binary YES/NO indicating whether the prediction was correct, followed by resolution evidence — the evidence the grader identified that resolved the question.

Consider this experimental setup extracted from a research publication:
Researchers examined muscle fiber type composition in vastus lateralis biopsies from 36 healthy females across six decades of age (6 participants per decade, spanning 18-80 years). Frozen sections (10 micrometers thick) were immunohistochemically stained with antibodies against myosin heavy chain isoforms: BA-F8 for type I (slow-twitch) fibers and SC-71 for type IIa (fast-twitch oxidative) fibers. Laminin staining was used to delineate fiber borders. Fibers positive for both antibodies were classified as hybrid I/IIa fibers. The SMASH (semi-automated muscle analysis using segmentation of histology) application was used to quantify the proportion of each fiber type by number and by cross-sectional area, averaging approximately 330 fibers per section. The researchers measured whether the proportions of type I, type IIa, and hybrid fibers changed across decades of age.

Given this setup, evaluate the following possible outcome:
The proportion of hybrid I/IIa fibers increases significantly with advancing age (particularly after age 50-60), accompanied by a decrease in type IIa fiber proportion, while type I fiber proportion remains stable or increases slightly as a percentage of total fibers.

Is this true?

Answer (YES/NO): NO